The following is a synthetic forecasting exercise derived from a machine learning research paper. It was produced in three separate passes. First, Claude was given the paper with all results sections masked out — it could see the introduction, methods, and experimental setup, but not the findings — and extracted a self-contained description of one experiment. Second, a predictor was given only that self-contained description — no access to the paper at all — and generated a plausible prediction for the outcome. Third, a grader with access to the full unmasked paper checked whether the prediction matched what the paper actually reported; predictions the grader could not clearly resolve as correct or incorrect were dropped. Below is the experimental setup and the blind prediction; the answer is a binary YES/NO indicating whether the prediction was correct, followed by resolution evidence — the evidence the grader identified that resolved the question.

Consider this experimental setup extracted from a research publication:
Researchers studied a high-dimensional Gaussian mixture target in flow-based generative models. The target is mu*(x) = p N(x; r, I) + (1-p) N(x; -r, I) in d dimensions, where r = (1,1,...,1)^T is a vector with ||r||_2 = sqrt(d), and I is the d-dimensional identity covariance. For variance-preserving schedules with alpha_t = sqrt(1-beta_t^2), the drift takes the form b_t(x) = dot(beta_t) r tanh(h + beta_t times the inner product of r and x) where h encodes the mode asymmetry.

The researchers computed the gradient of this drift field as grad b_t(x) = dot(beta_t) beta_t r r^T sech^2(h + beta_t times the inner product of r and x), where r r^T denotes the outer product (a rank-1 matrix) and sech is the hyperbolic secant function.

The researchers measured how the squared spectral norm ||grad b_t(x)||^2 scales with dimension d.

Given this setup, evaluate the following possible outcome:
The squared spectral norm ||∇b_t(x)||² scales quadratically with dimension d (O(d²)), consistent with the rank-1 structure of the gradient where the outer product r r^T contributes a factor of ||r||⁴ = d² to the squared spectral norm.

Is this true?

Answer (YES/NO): NO